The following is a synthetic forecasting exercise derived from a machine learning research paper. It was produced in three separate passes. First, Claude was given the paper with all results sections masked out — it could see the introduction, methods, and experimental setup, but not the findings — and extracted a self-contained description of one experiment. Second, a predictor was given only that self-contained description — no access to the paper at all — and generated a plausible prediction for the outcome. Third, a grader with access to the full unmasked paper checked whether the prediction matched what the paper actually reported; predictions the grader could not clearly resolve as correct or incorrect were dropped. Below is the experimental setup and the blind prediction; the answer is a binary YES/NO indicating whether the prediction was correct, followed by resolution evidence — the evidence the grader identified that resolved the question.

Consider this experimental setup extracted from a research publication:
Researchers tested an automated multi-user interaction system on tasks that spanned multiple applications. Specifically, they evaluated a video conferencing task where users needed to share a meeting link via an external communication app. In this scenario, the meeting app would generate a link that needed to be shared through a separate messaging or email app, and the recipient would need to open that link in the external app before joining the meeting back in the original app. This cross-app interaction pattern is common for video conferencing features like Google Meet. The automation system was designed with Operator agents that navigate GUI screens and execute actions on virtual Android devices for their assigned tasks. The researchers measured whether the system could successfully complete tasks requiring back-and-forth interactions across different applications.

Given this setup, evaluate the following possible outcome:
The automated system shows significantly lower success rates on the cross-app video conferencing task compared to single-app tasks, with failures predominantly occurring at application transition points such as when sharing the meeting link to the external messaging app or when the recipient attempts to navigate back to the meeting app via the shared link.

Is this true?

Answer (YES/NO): YES